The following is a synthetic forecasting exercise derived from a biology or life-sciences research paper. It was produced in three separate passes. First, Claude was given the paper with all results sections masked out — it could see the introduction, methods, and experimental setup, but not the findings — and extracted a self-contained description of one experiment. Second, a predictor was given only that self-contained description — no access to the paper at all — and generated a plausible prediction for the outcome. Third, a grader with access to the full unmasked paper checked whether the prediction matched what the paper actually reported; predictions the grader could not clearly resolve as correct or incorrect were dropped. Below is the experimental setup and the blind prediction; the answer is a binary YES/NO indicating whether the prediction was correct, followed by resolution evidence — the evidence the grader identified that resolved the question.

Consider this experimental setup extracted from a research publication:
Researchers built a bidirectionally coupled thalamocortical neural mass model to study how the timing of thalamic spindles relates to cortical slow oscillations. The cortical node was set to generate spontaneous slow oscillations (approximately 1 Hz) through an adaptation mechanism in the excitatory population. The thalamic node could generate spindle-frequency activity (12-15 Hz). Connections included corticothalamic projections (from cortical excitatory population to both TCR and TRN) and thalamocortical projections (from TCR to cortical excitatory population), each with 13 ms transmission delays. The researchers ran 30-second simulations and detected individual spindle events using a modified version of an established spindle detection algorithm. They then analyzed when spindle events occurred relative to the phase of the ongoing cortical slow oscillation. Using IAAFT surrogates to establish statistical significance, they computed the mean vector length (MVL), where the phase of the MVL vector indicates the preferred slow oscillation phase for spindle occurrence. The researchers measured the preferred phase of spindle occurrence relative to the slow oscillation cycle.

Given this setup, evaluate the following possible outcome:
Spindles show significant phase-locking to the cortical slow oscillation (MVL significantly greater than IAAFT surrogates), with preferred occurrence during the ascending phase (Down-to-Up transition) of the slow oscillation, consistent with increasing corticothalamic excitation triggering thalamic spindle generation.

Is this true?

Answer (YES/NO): NO